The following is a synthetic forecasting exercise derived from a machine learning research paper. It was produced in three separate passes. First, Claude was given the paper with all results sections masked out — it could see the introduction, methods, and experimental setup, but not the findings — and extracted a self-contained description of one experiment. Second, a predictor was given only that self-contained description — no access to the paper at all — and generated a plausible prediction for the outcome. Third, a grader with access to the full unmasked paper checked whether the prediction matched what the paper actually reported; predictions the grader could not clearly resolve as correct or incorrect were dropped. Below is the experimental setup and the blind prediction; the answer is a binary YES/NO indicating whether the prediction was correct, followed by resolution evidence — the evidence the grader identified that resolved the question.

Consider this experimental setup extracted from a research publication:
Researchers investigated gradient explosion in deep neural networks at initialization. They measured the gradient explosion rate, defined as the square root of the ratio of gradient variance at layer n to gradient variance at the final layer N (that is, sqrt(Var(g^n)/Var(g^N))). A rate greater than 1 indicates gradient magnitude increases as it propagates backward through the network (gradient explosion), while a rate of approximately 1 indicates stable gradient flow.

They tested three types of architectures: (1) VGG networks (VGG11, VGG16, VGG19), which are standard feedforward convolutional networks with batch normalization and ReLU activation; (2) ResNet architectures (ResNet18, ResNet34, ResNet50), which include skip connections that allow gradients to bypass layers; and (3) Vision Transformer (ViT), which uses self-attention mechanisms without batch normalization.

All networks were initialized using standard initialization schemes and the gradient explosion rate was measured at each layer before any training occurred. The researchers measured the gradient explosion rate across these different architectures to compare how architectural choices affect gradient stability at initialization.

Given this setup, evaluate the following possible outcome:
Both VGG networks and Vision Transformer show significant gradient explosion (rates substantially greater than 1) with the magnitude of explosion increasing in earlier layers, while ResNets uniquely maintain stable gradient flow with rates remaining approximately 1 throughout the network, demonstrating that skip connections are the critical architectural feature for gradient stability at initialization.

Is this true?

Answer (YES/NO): NO